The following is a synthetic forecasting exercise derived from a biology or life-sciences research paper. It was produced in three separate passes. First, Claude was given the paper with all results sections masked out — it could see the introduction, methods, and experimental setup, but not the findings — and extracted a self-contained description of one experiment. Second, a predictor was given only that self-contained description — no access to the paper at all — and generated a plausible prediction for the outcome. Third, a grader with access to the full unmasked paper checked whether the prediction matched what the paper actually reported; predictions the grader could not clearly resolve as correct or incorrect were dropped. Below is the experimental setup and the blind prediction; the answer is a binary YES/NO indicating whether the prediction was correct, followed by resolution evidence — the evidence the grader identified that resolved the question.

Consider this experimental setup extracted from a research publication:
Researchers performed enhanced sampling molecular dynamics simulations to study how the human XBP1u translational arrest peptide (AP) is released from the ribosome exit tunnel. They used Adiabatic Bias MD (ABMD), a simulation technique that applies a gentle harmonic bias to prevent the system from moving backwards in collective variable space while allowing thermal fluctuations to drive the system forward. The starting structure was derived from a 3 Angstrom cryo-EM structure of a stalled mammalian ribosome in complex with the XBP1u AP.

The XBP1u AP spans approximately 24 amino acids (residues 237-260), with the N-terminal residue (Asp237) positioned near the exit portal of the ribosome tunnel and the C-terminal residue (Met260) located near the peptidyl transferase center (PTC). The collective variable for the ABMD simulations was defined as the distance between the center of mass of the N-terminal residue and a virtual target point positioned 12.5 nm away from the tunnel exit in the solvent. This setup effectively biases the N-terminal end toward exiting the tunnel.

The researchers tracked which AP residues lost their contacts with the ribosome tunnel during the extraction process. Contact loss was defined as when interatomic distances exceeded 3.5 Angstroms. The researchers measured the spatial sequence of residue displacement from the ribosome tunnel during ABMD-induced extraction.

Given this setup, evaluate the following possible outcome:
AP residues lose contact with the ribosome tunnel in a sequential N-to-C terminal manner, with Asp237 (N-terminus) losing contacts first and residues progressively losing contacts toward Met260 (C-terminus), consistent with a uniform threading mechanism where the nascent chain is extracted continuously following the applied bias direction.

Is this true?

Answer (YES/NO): NO